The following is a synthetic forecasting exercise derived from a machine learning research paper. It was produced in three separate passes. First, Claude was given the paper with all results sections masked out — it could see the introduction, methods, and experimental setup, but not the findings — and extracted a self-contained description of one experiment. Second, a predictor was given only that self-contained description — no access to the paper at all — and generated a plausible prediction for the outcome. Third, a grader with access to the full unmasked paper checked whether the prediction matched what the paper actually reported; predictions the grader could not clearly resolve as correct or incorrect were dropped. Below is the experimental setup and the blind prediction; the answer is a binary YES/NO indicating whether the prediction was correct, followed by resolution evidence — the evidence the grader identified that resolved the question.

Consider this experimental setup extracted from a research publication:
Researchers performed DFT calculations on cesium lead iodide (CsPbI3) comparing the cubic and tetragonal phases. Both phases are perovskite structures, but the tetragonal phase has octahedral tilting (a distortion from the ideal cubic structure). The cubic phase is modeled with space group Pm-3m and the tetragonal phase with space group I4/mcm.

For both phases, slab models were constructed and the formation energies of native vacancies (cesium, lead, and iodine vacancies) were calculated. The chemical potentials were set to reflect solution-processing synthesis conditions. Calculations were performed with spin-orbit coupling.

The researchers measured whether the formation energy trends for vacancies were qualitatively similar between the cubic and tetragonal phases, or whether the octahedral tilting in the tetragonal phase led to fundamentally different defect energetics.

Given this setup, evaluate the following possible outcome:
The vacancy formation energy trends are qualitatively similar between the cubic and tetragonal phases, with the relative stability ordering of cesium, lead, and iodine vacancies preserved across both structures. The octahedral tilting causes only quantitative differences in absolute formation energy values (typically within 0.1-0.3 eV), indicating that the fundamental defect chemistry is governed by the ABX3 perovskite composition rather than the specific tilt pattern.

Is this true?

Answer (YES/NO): NO